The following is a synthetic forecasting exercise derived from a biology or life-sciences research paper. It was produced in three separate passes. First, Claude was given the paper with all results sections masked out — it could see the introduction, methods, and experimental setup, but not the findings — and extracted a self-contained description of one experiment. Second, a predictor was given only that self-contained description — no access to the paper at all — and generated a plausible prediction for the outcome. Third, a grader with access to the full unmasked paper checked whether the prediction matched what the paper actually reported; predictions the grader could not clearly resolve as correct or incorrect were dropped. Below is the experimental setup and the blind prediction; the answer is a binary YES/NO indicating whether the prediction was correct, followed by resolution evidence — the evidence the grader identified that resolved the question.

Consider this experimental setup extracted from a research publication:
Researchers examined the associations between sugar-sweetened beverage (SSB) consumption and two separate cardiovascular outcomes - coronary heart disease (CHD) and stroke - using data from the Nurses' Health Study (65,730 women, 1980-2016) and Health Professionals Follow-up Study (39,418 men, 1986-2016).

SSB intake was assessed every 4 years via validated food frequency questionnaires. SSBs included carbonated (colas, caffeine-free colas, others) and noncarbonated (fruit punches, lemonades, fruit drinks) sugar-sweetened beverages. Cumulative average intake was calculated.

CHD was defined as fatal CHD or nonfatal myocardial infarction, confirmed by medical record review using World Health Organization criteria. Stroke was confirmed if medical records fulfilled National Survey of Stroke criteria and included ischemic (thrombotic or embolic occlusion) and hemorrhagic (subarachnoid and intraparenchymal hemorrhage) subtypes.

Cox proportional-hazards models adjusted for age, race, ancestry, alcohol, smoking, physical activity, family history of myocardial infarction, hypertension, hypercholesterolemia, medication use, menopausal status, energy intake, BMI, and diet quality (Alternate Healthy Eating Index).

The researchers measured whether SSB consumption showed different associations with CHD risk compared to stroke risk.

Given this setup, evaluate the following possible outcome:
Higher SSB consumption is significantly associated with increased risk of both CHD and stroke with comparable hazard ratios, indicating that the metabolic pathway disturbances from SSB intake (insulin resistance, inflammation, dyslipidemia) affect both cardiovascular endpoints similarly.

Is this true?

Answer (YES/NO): YES